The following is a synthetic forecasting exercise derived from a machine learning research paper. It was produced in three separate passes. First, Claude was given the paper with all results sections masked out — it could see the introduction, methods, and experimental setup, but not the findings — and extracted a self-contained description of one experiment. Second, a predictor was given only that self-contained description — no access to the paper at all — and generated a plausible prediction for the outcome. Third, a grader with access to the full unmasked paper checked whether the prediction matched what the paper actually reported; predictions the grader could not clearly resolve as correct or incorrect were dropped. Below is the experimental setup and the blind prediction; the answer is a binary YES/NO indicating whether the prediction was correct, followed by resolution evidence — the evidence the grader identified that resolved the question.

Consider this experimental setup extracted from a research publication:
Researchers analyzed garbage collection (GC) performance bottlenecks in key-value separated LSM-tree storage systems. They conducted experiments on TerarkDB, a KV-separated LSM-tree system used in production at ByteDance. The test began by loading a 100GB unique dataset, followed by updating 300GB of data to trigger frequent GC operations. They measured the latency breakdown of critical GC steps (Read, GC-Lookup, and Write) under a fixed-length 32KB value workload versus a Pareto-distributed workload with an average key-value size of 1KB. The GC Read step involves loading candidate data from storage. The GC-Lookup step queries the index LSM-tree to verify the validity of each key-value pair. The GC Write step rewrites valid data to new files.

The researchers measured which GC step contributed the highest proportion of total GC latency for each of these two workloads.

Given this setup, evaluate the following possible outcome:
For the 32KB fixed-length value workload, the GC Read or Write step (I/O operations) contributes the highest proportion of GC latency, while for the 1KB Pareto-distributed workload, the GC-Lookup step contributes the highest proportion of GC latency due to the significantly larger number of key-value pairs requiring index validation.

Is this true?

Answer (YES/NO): YES